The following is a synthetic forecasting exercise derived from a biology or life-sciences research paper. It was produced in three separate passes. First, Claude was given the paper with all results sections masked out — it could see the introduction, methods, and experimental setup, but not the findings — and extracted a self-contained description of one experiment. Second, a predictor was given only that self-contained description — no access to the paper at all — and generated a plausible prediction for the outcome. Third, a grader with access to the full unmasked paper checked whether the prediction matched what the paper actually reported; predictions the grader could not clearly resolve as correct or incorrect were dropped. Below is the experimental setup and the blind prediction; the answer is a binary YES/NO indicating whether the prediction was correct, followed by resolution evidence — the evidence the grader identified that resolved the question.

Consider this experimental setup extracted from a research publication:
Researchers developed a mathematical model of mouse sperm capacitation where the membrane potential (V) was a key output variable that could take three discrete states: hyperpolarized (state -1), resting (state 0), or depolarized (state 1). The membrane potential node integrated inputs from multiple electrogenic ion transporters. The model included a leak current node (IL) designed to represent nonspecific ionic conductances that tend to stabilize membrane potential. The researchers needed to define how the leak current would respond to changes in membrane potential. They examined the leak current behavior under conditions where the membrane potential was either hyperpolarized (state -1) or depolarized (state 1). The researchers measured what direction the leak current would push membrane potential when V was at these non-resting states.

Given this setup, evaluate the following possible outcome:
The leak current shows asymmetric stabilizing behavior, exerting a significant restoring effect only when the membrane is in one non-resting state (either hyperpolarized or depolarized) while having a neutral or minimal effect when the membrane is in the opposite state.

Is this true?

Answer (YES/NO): NO